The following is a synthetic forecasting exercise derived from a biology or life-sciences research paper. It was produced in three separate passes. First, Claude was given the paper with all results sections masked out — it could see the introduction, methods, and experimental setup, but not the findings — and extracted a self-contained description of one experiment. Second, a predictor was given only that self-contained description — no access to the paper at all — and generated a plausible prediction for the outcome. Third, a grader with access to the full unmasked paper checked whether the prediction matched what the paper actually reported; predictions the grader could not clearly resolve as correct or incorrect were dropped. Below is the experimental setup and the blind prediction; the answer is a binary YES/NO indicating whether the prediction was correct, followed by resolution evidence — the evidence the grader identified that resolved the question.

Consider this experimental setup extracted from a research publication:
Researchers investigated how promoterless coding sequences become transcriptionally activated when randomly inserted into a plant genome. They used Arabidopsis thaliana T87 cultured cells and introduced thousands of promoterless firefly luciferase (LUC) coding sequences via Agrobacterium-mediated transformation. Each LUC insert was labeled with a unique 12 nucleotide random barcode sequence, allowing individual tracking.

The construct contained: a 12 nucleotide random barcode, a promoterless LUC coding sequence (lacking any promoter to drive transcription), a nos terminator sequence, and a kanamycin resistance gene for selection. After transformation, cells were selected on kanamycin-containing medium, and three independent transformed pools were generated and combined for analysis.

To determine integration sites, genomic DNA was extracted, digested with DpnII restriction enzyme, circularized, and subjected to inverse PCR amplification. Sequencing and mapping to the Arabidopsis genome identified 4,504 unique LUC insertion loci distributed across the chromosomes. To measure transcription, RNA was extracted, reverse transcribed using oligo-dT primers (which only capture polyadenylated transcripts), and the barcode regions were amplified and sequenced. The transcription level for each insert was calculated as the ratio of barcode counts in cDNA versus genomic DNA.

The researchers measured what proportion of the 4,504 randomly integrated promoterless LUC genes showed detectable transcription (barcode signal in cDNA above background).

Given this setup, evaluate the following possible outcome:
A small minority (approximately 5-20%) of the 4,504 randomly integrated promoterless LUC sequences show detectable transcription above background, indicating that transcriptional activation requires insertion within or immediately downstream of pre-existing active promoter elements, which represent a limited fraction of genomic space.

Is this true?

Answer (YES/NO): NO